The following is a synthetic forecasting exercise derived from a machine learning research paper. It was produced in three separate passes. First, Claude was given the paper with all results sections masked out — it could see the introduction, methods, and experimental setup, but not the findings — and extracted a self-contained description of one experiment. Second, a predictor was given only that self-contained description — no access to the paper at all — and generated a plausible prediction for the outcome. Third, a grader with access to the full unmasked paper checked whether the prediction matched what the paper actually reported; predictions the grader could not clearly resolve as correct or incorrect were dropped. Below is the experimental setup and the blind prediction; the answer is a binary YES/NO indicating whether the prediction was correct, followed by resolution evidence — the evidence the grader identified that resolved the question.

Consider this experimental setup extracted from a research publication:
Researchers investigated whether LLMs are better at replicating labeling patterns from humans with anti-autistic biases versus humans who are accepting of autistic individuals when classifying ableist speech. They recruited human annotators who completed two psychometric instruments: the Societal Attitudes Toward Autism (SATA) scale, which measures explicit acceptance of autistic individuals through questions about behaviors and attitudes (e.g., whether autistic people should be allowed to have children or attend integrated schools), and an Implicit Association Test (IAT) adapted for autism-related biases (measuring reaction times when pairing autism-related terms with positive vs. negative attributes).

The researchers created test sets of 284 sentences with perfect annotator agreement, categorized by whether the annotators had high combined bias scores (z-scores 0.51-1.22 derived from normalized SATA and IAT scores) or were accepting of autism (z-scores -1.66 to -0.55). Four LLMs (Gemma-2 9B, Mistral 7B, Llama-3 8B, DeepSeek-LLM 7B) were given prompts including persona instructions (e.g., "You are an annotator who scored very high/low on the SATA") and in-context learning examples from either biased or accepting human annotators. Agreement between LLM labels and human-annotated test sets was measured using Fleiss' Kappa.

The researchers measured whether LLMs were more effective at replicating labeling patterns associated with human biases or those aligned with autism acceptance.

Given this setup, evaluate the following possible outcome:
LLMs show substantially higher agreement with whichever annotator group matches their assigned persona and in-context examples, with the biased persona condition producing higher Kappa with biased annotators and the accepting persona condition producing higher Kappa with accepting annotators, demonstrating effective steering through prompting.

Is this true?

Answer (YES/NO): NO